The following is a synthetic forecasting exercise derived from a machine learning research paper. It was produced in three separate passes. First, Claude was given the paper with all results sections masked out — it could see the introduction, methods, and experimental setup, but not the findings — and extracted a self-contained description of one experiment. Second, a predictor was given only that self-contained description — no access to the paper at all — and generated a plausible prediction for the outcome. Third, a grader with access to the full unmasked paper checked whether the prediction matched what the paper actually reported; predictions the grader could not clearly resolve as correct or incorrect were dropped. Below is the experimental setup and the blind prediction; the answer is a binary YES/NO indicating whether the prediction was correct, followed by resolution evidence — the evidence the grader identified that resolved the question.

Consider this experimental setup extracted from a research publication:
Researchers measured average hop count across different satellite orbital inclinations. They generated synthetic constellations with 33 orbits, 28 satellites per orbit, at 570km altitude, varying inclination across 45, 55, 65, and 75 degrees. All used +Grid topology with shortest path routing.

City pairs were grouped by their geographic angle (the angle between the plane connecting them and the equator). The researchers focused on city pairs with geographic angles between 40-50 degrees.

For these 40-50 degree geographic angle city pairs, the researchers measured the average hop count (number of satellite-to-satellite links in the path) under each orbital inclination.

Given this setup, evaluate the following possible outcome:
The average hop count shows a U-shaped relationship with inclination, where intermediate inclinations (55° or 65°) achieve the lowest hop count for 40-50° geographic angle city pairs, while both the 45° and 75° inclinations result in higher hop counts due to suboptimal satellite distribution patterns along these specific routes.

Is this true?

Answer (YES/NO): NO